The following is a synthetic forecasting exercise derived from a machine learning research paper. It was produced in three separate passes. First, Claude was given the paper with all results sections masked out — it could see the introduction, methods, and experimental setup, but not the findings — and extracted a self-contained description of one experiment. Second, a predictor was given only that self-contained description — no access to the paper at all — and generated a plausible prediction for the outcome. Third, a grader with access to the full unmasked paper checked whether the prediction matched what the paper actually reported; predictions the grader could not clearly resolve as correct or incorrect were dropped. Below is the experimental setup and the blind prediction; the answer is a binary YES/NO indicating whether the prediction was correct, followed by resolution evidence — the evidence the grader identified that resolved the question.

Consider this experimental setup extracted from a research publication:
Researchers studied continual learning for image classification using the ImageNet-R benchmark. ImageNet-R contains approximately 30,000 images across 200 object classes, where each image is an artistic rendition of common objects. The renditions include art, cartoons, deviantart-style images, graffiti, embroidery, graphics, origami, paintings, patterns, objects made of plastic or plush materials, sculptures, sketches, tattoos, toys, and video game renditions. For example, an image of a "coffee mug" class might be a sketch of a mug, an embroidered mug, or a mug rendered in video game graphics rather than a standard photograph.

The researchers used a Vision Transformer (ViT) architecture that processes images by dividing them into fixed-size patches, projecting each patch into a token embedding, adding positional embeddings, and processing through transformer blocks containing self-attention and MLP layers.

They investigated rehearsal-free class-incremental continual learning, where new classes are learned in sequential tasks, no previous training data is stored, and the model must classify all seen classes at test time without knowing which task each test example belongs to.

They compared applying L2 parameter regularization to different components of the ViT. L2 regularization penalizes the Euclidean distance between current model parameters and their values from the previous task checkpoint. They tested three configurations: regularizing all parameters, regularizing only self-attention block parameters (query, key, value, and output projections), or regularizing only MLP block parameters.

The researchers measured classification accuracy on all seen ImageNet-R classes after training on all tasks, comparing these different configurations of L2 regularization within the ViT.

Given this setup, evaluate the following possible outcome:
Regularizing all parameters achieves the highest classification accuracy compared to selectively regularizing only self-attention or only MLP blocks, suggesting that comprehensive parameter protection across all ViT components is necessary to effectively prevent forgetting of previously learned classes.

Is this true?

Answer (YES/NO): NO